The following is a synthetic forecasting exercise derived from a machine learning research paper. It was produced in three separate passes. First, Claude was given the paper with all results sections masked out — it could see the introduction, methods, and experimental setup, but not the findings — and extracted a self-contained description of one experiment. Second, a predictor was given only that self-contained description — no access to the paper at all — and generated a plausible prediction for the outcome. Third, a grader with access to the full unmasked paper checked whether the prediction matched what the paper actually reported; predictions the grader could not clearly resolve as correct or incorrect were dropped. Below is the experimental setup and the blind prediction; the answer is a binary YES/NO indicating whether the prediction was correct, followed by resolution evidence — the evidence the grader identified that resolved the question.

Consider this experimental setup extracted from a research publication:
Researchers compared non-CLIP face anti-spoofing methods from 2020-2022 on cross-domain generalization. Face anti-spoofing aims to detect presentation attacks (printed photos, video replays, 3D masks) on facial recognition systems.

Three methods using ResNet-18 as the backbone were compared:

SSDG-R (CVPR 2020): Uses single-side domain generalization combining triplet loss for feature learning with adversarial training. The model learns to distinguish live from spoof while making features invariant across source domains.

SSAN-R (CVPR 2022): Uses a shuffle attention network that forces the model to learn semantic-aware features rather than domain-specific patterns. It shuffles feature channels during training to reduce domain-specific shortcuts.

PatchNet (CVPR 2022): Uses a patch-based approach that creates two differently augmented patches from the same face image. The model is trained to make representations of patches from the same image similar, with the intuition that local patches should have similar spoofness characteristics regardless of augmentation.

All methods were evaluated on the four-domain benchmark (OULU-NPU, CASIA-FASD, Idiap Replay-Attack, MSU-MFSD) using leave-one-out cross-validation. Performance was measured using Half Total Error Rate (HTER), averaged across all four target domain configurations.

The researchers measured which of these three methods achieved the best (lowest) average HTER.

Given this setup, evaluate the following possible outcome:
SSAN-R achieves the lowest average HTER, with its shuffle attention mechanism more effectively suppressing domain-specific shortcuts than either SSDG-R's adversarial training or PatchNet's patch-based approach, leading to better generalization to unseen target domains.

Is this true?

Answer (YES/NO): YES